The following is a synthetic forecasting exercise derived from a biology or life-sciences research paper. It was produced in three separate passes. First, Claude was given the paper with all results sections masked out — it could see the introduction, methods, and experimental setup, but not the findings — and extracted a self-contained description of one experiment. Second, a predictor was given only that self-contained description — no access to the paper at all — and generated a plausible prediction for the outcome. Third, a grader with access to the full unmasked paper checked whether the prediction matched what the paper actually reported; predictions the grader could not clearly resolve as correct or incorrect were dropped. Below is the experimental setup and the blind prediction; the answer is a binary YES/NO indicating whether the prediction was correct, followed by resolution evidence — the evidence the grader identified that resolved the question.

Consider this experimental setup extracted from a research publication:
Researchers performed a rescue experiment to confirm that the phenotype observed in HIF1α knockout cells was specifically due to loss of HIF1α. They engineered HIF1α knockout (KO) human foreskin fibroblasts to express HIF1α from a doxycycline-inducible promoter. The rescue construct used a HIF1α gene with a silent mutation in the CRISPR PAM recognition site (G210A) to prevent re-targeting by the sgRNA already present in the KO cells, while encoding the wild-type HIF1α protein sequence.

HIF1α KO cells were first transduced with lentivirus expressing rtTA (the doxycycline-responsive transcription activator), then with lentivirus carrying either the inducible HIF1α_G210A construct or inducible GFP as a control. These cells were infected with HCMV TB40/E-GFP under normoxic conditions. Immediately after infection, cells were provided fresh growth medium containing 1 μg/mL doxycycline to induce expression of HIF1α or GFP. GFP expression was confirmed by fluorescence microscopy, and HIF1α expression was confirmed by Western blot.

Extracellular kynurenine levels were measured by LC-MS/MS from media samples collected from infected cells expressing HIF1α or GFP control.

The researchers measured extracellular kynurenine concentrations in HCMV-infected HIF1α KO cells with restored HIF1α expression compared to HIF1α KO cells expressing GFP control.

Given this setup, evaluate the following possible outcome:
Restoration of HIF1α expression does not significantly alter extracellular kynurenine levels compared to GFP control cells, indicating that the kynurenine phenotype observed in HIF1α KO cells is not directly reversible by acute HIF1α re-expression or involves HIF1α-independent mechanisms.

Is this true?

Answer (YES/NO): NO